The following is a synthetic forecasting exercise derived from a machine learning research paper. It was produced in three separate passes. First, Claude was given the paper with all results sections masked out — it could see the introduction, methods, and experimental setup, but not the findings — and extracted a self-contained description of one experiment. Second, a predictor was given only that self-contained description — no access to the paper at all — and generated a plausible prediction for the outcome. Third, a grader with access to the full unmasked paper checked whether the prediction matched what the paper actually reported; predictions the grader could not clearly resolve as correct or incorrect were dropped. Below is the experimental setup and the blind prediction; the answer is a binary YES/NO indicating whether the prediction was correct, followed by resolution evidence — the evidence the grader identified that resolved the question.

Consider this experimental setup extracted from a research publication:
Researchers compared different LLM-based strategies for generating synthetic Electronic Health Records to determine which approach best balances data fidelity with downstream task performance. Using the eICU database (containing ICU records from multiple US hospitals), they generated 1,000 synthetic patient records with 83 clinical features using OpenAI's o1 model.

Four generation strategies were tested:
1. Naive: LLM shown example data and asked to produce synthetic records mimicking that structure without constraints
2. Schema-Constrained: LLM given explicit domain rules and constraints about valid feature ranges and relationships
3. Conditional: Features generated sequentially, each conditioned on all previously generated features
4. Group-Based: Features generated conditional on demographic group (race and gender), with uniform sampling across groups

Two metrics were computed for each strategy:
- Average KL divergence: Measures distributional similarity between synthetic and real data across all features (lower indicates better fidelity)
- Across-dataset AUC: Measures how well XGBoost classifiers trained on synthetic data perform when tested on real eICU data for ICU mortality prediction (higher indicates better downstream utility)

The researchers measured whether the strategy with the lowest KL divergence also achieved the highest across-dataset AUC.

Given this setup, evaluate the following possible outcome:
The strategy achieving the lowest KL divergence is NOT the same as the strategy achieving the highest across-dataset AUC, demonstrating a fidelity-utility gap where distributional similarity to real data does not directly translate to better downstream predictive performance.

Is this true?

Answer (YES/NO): YES